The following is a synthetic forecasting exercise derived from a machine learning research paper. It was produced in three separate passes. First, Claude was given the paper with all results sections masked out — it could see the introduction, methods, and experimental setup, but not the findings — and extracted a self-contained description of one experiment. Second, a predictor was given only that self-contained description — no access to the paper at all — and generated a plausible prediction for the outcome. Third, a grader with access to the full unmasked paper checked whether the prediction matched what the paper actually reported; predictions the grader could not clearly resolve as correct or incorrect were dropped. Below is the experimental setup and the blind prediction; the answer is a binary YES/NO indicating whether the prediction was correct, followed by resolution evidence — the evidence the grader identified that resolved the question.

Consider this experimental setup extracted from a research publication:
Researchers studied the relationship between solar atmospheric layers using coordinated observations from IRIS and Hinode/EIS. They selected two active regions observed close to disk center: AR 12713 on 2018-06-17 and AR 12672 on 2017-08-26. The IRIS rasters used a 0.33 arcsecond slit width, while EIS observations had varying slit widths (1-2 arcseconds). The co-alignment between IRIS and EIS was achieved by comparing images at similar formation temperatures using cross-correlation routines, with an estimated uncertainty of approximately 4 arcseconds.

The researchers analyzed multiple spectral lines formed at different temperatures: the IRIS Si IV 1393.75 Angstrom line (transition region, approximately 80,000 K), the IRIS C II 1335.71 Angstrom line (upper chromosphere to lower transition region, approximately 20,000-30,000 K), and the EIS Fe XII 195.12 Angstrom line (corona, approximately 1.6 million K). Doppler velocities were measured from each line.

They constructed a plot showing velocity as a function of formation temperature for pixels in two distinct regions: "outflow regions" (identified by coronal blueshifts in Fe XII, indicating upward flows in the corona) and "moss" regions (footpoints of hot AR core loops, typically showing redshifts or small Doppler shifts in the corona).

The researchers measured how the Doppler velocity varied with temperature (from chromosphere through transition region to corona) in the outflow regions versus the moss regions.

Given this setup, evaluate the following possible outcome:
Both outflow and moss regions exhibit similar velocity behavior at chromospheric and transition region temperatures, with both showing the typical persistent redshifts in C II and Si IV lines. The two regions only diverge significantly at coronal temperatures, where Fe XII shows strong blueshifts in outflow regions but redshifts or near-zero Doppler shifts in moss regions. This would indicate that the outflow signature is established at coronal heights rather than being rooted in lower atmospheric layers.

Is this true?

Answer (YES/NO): NO